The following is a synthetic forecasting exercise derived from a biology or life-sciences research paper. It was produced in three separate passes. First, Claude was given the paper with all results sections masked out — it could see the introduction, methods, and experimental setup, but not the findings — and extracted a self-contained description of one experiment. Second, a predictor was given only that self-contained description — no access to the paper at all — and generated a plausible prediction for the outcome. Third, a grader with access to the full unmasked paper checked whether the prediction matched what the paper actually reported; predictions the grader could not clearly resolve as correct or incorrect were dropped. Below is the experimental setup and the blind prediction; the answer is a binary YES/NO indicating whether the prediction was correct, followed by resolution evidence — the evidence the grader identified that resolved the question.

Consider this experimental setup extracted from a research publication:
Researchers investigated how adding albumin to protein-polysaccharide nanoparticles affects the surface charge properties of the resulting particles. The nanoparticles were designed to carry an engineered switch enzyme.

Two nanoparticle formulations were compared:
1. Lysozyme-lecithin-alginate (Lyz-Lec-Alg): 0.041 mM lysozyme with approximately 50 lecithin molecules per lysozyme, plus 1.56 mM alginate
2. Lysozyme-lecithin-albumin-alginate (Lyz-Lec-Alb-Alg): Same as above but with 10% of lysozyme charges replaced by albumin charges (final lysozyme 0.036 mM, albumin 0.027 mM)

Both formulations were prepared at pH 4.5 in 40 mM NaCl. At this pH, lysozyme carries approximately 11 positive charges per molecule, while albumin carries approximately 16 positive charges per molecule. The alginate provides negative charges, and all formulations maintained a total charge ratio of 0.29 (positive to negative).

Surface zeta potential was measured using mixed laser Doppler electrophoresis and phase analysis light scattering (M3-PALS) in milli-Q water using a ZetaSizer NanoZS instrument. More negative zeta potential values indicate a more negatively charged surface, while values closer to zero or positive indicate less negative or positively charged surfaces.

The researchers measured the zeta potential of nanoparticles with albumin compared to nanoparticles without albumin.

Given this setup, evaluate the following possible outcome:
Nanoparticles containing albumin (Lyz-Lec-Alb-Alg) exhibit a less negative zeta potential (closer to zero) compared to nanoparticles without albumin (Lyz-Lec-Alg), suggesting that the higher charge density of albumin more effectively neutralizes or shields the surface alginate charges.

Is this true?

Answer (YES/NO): NO